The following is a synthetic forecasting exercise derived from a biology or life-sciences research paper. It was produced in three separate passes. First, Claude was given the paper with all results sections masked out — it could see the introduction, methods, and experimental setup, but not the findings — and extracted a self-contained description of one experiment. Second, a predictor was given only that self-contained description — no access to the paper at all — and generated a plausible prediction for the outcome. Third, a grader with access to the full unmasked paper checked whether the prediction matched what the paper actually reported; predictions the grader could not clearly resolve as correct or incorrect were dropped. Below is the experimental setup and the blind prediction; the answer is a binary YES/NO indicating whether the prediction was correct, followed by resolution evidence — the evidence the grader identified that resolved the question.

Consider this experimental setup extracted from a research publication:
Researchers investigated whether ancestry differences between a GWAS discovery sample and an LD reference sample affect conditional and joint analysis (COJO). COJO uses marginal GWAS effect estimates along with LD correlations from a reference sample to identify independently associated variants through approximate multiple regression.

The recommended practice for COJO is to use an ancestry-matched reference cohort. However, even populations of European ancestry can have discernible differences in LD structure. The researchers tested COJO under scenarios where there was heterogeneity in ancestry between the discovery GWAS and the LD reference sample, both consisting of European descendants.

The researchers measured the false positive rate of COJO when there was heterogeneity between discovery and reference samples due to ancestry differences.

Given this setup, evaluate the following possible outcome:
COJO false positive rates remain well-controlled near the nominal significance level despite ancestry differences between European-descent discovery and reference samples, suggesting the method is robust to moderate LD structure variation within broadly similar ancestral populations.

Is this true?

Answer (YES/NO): NO